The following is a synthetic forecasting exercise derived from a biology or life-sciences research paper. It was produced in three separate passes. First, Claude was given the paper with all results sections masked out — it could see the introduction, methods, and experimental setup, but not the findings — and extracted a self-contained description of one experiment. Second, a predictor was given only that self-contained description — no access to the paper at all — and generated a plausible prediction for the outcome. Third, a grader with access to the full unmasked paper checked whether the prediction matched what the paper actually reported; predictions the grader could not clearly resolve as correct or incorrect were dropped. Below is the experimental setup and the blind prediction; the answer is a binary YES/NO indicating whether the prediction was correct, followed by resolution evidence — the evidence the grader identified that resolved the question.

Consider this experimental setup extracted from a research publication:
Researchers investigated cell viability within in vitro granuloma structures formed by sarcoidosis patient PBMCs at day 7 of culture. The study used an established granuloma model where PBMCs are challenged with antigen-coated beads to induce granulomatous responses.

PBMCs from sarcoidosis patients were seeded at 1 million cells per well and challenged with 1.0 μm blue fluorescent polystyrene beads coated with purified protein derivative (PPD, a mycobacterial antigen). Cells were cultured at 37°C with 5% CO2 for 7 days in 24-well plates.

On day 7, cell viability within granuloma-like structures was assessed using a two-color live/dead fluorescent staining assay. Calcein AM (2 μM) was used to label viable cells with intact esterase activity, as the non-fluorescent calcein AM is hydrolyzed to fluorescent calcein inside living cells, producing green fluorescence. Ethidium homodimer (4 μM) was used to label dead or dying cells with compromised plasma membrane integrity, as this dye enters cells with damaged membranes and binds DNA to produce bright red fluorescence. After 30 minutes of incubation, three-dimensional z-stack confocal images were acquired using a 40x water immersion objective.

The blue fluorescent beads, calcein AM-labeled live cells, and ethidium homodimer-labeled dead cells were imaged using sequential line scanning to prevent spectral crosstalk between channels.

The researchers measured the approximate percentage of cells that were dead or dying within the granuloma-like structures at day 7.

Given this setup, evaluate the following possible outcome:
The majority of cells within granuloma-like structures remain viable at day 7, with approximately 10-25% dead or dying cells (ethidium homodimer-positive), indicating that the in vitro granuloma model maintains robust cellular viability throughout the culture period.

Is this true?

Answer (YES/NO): YES